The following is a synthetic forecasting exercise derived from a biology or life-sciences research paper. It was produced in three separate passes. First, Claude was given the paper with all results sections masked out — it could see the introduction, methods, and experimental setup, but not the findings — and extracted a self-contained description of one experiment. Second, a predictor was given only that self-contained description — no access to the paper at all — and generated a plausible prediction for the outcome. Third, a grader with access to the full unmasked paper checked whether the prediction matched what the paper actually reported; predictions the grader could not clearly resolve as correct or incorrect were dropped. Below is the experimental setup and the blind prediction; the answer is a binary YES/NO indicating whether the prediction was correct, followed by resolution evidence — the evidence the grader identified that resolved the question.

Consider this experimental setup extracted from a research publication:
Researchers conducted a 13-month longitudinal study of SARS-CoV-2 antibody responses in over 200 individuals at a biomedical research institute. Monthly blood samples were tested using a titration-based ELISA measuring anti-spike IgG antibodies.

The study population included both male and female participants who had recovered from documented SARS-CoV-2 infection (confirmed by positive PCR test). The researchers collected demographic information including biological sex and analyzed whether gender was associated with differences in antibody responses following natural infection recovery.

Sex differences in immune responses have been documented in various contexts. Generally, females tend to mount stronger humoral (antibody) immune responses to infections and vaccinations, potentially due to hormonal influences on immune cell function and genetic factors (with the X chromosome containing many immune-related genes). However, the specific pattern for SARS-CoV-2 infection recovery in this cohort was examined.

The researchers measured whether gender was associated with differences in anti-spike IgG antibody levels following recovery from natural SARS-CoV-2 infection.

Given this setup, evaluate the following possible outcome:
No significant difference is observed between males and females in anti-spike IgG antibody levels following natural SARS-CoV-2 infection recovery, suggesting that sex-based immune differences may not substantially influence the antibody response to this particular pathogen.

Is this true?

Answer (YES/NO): NO